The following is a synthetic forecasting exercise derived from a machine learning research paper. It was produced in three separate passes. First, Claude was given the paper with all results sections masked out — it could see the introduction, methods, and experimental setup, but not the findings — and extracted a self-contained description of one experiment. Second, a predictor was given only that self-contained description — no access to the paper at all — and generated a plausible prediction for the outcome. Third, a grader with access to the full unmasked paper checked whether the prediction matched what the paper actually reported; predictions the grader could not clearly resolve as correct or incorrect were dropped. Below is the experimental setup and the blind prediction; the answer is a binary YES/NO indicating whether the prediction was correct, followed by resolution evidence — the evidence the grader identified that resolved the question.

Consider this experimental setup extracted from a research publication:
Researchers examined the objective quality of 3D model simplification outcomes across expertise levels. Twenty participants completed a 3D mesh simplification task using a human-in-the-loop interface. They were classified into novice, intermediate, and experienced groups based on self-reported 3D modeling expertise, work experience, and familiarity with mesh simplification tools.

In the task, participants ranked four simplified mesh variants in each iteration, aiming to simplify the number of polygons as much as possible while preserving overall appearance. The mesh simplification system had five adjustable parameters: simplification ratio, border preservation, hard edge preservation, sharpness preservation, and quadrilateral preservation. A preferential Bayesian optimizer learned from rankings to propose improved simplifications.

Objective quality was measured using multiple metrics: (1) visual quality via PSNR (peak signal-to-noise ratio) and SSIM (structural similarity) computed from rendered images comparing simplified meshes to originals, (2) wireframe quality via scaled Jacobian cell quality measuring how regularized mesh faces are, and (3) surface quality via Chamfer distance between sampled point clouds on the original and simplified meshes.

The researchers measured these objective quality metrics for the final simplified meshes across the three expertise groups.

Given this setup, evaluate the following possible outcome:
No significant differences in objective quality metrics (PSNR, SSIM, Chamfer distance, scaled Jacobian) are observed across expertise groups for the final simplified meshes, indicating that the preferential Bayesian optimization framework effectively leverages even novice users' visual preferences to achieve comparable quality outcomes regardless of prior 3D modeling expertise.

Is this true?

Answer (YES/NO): NO